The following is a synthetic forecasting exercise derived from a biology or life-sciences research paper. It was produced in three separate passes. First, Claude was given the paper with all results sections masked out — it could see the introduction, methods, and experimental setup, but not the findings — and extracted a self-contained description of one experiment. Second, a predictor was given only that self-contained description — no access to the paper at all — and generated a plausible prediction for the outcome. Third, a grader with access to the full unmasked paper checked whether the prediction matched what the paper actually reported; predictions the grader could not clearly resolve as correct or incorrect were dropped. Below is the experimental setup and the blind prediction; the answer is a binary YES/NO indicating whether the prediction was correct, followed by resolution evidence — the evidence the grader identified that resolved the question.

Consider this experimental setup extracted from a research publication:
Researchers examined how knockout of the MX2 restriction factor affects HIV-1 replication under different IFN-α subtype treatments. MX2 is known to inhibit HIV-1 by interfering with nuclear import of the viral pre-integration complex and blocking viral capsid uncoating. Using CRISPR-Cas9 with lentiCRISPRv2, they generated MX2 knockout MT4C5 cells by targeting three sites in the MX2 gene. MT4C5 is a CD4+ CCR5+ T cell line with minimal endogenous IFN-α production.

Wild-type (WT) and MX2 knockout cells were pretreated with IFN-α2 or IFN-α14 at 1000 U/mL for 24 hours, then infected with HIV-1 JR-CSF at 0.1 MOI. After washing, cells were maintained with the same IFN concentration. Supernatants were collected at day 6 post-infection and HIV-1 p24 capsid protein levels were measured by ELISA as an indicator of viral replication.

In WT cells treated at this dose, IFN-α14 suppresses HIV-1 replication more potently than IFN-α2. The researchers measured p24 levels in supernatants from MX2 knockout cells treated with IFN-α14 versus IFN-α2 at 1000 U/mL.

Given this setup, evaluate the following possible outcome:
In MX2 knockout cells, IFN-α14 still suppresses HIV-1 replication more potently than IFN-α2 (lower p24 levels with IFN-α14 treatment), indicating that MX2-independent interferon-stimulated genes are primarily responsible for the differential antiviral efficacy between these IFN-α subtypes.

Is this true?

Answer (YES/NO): YES